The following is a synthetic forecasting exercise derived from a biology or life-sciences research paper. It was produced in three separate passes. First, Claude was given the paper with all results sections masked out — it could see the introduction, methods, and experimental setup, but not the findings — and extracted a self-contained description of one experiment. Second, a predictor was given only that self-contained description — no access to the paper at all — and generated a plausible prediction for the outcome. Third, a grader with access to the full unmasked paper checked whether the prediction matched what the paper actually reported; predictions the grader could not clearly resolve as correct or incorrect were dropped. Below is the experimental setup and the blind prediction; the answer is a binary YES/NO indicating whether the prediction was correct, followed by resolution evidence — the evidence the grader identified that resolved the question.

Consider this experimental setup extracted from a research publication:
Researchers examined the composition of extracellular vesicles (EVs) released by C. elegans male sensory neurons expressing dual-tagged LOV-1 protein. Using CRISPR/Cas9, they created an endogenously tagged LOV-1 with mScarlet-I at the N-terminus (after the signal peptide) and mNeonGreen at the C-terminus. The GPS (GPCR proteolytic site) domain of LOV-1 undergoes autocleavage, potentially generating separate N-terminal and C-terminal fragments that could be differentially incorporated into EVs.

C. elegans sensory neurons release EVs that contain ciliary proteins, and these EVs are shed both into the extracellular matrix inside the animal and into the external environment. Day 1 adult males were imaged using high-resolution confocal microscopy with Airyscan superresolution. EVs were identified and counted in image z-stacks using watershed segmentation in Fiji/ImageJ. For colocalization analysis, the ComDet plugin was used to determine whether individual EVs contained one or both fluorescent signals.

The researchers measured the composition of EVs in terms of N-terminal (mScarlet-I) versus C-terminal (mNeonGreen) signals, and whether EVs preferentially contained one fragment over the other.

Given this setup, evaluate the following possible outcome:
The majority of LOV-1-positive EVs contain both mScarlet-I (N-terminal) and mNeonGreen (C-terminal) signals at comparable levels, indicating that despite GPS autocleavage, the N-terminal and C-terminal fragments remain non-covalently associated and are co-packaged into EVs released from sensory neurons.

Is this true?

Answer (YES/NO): NO